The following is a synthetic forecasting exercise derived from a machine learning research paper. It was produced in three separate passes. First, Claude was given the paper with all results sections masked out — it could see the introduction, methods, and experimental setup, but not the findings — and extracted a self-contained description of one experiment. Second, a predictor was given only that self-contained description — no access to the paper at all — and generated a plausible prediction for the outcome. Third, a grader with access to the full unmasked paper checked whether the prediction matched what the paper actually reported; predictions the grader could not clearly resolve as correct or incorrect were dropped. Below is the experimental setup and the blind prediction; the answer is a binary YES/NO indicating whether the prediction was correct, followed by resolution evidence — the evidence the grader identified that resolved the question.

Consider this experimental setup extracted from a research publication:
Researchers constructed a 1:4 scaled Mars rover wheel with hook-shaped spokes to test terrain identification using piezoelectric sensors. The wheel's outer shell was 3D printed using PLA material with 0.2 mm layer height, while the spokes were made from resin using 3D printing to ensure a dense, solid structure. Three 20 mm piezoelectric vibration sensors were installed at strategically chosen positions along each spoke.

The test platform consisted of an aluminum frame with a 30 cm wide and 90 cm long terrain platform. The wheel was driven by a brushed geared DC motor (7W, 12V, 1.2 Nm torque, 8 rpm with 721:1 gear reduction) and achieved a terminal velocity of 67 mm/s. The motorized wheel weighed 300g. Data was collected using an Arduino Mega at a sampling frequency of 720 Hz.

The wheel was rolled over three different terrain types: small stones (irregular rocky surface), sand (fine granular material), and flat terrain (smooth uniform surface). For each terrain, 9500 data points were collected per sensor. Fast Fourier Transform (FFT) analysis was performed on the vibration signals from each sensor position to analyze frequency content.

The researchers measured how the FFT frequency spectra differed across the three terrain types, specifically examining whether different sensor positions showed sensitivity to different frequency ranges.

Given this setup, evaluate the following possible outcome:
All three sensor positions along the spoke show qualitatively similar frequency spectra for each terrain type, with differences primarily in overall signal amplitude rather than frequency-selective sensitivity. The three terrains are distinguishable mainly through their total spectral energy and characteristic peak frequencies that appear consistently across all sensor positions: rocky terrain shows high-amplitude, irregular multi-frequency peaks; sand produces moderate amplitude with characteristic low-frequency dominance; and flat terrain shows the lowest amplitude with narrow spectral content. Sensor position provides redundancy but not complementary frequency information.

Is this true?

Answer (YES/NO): NO